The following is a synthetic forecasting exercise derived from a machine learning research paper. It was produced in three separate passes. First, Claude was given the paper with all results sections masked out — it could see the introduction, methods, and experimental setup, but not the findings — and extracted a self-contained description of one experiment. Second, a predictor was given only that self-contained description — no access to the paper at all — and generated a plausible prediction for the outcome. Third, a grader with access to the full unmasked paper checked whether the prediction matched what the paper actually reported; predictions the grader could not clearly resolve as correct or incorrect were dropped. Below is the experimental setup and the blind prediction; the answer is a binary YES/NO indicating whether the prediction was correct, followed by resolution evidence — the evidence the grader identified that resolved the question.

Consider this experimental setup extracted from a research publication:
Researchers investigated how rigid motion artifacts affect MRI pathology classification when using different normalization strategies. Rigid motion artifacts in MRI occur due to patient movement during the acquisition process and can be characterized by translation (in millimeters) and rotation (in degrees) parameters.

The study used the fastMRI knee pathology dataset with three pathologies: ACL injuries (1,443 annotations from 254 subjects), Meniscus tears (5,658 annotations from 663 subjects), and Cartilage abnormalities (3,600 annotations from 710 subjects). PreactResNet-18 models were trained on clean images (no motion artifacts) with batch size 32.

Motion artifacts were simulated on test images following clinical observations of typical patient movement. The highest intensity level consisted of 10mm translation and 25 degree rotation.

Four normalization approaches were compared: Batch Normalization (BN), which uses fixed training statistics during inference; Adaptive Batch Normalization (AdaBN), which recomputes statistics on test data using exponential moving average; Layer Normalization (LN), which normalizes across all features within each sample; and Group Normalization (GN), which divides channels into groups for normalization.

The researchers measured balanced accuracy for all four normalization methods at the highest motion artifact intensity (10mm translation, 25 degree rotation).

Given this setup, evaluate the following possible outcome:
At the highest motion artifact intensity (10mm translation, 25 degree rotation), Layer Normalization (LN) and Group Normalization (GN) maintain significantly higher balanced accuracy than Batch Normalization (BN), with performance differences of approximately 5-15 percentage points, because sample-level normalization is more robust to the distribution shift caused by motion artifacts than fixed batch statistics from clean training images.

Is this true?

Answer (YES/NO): NO